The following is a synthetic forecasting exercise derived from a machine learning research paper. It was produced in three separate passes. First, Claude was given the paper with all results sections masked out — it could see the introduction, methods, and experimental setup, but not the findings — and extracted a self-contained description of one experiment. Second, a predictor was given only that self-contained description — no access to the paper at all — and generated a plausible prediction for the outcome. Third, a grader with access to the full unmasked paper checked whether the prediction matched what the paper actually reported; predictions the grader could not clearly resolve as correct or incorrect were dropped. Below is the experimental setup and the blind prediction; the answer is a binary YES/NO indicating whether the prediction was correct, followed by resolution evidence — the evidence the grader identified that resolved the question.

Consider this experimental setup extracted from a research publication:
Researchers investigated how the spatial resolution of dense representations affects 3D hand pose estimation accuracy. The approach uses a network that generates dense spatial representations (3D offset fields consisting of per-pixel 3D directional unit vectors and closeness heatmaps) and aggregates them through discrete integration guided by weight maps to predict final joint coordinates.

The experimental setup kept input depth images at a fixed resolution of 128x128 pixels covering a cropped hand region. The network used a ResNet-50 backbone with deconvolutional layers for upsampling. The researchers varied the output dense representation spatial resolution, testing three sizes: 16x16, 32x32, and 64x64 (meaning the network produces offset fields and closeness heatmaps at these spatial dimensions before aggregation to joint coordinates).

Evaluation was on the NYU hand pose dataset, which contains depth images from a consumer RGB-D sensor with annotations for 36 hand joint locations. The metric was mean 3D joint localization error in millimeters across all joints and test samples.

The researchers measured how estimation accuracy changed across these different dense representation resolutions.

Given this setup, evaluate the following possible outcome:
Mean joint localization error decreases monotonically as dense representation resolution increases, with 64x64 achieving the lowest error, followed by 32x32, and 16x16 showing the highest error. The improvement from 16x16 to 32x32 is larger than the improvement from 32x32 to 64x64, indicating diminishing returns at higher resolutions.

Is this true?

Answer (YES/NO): NO